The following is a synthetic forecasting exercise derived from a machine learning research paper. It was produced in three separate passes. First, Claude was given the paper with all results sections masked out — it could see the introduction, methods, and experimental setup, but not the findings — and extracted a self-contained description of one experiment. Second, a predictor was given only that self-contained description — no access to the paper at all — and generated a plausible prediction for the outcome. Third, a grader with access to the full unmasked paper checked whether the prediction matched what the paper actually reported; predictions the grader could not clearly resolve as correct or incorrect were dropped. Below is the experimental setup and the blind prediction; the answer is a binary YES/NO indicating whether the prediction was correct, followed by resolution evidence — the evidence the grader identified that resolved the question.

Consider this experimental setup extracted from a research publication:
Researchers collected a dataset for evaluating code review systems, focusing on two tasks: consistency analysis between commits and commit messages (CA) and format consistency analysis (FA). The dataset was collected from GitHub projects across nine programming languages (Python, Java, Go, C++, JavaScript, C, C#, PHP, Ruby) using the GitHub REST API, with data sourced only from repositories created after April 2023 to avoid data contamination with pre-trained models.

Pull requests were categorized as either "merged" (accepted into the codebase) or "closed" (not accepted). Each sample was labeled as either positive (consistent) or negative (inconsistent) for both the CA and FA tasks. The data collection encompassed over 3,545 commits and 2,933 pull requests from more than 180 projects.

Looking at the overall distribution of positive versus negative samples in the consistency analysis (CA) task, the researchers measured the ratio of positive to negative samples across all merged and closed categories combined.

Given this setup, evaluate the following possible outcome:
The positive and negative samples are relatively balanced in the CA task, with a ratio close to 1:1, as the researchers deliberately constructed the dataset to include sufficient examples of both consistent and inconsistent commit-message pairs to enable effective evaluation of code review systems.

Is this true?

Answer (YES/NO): NO